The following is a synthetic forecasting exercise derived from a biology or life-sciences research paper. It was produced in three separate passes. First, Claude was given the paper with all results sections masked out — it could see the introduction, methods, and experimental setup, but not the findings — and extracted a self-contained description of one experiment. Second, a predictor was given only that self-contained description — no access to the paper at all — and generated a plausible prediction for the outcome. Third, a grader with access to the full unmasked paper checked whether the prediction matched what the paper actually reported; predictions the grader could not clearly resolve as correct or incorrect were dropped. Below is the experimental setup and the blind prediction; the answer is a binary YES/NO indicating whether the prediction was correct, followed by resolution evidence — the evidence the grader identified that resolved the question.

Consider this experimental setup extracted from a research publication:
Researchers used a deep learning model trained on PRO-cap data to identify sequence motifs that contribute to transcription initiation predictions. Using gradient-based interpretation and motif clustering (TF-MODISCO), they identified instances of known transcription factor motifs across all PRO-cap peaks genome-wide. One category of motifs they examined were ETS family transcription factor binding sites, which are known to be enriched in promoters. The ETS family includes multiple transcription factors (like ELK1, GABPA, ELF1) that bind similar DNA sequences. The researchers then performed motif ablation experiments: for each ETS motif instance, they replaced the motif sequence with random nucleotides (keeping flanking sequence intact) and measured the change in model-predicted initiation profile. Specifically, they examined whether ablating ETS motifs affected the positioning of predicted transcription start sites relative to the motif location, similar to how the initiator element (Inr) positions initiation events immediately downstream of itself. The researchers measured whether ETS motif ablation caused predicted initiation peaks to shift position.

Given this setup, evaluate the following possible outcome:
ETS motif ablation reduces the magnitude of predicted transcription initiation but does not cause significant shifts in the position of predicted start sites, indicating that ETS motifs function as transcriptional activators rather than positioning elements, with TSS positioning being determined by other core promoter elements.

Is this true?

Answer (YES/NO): YES